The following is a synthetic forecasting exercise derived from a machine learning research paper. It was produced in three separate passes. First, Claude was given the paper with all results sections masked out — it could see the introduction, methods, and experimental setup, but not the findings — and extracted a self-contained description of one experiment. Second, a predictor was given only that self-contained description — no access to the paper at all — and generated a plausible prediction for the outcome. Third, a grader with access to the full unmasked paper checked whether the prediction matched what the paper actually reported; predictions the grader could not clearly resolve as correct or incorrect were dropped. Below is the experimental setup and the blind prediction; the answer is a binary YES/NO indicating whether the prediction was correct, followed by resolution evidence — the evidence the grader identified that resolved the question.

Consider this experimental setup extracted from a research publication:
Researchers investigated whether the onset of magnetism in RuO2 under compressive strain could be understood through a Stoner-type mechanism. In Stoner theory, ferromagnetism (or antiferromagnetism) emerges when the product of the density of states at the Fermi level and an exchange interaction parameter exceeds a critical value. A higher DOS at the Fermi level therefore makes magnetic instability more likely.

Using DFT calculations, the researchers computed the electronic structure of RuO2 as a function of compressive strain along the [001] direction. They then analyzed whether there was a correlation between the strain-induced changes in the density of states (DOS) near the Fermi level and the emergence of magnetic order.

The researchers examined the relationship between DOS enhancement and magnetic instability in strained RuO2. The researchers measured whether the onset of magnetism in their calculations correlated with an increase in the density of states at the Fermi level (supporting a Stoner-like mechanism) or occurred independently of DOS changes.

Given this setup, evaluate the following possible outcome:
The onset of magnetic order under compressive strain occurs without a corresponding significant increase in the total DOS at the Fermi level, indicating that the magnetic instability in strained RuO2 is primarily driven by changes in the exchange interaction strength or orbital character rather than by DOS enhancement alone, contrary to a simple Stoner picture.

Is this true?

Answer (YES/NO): NO